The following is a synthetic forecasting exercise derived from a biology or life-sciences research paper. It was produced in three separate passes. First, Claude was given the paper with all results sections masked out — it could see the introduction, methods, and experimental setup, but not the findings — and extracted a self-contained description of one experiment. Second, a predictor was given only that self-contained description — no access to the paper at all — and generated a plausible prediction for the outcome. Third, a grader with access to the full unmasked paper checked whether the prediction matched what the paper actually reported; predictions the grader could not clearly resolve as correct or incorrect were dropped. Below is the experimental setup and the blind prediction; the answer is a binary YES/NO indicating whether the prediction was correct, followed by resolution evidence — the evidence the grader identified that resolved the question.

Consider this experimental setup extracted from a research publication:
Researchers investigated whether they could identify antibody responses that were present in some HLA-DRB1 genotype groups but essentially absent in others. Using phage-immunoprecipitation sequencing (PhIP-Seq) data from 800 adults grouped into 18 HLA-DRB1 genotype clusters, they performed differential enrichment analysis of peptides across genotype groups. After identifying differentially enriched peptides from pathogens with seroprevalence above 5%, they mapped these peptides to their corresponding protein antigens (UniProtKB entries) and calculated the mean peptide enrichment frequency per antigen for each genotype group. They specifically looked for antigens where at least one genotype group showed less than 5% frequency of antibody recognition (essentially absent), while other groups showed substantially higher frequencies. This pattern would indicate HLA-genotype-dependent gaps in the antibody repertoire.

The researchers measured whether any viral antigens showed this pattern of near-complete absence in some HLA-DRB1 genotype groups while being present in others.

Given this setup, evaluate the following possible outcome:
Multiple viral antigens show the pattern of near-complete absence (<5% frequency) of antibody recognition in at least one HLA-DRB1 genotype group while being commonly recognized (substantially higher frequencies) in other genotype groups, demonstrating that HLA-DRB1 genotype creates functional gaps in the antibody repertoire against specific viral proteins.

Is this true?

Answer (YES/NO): YES